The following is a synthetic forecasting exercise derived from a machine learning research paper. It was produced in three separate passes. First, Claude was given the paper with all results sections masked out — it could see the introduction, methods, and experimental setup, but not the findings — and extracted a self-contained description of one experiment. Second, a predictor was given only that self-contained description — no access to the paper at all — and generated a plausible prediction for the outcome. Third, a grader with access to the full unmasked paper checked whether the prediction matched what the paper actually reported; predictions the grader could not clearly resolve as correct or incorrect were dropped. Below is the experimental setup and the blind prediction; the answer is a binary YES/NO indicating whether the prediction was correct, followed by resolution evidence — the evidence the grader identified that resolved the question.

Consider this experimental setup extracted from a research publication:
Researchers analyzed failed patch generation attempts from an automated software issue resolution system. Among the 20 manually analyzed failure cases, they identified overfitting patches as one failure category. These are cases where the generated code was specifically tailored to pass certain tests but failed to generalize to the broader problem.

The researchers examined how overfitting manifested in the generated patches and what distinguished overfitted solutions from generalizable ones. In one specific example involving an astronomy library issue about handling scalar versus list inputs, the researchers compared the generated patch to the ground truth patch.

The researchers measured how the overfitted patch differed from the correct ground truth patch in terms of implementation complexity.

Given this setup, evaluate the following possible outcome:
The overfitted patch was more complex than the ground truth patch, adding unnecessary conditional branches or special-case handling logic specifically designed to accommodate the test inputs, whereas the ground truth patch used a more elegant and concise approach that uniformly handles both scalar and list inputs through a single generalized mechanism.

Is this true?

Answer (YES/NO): YES